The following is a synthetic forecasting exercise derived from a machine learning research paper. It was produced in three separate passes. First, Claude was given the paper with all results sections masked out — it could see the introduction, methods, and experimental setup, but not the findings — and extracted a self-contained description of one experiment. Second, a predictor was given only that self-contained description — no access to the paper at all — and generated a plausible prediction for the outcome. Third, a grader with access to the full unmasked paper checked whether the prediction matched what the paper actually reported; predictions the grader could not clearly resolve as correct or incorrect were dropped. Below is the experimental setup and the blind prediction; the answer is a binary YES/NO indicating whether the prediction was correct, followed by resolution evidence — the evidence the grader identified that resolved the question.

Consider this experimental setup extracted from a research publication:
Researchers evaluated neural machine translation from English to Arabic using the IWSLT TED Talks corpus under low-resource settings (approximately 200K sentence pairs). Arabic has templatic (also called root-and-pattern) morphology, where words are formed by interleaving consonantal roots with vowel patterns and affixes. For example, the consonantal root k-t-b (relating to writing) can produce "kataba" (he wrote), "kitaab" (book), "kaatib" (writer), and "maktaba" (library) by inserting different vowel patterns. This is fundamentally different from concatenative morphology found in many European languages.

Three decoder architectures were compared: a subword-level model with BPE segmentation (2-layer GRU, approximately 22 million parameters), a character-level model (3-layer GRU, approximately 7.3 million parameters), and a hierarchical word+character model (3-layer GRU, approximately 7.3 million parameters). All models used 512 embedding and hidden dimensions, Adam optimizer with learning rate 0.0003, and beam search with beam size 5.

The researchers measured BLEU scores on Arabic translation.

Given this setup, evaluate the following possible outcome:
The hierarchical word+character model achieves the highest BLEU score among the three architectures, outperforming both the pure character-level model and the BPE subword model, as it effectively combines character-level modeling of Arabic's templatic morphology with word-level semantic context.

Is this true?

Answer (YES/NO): YES